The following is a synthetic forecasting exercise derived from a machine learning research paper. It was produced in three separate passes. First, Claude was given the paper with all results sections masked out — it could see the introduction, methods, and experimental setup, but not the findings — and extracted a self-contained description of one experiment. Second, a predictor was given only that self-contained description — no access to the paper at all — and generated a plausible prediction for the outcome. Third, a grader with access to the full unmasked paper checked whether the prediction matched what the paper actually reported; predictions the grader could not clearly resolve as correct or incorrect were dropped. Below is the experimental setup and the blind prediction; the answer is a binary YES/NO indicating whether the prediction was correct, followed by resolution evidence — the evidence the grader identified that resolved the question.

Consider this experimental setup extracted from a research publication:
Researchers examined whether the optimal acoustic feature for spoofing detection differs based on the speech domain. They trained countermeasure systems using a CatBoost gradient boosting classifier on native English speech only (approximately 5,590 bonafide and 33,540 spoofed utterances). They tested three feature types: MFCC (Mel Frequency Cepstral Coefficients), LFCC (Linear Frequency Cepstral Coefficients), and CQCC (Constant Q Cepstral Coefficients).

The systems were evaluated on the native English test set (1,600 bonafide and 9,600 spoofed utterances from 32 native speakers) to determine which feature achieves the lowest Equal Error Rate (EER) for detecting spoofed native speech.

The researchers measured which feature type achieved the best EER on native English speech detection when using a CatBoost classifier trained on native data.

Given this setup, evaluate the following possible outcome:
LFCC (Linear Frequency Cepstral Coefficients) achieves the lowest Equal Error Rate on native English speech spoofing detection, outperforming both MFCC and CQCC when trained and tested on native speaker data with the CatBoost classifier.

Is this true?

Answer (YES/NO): NO